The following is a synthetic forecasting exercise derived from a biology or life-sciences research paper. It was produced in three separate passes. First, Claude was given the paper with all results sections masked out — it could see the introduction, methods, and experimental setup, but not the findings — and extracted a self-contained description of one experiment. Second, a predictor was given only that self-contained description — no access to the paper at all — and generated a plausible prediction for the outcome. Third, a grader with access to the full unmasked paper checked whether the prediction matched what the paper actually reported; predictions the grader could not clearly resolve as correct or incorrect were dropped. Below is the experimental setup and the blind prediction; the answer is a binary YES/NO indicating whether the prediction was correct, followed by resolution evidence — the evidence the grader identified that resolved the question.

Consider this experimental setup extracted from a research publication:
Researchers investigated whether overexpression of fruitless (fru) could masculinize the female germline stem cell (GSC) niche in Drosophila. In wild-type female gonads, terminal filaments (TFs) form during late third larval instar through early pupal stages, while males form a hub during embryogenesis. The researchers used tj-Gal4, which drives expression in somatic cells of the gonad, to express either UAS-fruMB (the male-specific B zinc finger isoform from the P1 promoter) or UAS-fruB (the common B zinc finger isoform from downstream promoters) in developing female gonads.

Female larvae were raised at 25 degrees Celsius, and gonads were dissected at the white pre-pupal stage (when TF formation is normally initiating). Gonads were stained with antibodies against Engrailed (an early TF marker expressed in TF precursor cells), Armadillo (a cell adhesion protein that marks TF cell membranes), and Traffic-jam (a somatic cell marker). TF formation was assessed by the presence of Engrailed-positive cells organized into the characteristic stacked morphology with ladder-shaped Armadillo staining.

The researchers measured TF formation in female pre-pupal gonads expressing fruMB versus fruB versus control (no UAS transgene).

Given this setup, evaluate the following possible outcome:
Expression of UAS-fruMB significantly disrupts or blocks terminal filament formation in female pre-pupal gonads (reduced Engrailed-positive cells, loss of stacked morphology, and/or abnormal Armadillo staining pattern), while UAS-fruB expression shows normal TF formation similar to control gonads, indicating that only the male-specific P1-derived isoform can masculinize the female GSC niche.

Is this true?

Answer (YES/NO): NO